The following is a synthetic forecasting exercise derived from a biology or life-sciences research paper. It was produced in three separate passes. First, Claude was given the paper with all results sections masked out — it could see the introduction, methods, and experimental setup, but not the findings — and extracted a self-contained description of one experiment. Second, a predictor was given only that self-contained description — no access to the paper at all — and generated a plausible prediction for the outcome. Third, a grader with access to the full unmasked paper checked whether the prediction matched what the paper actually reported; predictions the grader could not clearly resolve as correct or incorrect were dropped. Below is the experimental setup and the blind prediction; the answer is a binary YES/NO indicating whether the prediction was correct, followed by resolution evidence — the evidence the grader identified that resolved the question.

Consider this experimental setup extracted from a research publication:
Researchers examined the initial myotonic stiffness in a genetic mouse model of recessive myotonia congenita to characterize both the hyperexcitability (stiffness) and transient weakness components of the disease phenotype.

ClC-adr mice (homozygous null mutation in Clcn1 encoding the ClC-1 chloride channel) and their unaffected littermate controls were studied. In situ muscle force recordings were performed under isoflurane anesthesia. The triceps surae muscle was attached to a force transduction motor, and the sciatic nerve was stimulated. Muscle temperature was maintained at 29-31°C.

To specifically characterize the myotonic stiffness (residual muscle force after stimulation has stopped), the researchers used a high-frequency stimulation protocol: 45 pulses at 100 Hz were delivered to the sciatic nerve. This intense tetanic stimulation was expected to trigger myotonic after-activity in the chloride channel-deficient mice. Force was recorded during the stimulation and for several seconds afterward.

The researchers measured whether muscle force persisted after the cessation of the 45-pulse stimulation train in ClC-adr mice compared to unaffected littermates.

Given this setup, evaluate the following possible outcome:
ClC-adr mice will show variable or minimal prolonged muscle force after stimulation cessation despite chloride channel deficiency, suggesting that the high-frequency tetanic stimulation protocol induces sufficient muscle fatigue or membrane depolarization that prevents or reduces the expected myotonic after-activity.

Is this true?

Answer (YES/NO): NO